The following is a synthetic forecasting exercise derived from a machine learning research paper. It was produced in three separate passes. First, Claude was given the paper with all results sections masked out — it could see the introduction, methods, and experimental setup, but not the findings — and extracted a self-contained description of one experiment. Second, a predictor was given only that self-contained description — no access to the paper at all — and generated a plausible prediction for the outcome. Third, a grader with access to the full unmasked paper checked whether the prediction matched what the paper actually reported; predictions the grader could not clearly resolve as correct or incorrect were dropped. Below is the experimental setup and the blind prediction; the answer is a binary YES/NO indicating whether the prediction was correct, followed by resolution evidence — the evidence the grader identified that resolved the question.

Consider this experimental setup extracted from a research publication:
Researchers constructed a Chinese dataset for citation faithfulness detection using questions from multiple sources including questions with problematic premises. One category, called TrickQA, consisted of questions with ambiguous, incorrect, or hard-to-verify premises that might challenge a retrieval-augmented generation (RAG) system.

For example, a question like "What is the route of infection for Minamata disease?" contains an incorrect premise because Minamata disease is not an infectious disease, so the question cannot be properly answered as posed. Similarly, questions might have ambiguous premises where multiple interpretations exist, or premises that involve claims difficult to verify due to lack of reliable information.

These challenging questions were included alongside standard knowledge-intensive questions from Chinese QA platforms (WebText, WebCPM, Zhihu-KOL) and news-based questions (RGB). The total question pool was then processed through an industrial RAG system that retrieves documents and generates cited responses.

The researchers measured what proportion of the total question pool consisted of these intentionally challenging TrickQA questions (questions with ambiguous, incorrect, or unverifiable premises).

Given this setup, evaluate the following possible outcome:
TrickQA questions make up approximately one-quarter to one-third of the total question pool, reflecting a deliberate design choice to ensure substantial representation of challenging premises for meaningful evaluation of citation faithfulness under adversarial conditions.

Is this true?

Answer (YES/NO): NO